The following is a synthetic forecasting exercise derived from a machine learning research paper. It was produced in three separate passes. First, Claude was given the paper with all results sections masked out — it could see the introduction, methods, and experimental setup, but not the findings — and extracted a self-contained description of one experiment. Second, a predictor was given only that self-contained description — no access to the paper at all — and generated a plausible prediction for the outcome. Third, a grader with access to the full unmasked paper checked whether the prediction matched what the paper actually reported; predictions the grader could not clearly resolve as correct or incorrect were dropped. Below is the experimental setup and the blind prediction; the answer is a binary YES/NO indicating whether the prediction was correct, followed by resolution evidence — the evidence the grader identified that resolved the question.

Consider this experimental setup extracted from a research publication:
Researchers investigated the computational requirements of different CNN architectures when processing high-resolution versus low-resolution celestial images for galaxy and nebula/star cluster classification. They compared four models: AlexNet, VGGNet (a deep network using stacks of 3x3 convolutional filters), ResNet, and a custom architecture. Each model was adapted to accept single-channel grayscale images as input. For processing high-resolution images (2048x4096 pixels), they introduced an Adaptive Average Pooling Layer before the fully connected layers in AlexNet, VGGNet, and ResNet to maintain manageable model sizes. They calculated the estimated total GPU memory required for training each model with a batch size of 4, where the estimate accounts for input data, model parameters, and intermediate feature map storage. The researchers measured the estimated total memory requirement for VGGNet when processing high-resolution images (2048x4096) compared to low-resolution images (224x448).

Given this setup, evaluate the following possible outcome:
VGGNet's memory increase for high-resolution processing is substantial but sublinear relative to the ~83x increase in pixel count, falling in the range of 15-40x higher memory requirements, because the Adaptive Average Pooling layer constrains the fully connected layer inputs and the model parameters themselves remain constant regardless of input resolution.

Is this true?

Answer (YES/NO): NO